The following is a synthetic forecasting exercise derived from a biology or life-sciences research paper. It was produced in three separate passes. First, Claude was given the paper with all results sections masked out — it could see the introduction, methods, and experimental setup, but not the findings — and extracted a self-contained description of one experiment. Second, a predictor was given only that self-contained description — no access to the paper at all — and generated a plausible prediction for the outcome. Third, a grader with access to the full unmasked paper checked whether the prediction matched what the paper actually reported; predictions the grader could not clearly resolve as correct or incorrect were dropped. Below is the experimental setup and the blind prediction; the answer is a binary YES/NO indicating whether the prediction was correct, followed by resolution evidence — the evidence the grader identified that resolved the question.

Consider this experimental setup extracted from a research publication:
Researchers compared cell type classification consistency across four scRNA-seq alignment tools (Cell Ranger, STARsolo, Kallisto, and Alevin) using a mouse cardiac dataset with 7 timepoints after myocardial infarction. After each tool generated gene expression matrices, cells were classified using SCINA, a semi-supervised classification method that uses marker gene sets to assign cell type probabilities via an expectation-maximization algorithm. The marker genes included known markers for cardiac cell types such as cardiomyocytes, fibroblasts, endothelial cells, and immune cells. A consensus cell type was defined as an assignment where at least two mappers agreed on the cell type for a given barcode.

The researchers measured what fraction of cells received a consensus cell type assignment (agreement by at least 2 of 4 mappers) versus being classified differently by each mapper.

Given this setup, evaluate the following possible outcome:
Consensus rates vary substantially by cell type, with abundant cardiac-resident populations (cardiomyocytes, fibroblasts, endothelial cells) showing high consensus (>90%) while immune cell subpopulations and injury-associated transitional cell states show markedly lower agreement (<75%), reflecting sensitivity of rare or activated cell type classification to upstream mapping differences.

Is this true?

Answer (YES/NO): NO